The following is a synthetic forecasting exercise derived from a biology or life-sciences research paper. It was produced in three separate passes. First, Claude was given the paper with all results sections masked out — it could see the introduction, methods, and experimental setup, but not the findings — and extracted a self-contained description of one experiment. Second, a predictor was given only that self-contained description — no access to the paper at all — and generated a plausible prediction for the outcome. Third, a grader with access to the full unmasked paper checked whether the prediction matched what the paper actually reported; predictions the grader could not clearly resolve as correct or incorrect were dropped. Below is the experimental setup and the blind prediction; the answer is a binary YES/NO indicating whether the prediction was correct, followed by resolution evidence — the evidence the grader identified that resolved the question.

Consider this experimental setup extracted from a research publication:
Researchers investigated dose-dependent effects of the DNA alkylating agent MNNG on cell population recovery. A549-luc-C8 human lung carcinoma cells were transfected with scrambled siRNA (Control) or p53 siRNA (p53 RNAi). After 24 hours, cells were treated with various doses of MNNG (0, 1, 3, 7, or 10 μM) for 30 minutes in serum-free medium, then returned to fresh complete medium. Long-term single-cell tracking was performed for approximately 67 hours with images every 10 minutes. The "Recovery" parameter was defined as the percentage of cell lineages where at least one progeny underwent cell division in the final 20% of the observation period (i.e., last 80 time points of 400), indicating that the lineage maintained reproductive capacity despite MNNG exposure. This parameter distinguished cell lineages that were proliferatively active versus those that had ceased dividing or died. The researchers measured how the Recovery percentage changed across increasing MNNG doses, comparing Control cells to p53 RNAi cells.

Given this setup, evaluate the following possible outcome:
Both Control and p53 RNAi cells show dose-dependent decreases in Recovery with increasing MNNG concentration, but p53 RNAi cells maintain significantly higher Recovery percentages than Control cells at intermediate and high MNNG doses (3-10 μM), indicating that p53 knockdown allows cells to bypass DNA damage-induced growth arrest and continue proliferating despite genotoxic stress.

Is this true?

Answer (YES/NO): NO